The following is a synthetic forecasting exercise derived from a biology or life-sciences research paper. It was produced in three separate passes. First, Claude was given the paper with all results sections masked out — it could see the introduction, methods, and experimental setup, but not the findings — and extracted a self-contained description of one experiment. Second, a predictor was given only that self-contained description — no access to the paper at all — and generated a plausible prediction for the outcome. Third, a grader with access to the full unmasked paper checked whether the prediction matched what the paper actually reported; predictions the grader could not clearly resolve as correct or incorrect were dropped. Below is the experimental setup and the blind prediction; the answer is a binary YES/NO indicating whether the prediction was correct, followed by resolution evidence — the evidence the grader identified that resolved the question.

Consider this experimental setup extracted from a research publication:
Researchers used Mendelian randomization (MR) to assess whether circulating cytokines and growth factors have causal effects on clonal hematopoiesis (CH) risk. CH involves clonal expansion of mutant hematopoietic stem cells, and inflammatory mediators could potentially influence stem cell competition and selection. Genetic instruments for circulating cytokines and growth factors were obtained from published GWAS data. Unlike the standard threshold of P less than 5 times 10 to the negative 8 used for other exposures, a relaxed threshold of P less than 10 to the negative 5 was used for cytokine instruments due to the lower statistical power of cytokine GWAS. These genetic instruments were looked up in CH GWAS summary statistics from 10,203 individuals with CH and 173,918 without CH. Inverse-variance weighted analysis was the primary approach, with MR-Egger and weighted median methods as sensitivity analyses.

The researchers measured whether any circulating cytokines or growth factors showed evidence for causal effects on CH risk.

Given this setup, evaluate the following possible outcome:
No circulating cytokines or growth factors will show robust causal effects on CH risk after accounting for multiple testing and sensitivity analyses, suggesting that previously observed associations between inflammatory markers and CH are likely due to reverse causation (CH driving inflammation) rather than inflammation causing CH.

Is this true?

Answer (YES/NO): NO